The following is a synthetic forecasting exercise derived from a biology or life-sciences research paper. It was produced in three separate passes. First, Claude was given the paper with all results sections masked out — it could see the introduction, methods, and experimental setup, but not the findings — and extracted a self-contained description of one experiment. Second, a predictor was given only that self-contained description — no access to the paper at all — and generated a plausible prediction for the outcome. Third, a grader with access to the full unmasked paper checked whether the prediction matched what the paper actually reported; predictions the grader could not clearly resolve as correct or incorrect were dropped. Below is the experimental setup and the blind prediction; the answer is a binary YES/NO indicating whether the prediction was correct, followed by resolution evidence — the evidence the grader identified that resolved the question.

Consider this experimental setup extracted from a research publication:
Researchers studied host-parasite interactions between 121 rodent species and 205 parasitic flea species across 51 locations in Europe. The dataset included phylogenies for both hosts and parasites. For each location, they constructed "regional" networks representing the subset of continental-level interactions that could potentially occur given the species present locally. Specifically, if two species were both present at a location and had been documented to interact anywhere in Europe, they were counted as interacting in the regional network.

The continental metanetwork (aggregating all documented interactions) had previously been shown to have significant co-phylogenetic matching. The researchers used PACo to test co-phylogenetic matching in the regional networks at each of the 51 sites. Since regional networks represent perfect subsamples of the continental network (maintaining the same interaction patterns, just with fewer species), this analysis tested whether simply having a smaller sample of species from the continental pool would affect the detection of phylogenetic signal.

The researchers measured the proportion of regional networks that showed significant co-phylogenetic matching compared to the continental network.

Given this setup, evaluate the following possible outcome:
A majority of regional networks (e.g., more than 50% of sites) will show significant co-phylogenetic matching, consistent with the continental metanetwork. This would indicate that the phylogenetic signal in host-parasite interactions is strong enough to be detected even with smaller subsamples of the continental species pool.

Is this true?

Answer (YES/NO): NO